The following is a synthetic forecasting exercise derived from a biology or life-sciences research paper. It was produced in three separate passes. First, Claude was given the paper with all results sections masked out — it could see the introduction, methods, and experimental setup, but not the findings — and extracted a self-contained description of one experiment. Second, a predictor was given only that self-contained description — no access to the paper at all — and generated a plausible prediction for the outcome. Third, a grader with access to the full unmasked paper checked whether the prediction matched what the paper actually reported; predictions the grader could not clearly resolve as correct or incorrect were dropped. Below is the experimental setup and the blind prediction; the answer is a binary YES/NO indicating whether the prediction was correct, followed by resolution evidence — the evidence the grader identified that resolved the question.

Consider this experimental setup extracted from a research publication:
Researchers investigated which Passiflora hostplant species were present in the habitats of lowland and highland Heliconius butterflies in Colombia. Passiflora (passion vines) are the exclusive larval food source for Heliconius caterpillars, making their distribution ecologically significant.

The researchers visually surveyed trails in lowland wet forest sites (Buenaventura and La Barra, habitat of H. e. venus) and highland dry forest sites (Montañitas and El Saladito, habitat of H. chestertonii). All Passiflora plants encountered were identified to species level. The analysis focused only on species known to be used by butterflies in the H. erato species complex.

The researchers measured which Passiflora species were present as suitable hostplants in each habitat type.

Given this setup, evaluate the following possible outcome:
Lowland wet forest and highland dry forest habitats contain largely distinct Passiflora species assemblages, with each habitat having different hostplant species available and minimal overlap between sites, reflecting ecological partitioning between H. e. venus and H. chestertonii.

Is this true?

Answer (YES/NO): NO